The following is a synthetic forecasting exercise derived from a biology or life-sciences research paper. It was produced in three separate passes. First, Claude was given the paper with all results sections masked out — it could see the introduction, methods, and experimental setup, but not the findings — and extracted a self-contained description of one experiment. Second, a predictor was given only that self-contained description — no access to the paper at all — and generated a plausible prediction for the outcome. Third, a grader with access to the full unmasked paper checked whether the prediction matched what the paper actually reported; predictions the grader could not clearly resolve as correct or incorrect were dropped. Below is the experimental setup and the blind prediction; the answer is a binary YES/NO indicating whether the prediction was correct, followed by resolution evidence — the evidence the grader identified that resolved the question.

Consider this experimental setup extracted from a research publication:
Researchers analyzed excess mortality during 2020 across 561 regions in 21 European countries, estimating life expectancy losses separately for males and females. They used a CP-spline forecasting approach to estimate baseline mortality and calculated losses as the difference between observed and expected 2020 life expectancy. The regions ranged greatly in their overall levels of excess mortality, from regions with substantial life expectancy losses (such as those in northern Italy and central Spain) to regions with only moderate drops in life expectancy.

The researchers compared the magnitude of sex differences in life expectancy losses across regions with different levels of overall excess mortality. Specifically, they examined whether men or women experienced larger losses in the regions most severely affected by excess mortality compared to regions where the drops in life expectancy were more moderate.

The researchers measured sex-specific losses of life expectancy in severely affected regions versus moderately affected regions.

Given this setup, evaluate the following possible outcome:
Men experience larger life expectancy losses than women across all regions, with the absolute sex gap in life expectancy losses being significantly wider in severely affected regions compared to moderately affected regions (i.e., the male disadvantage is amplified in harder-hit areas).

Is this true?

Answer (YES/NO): NO